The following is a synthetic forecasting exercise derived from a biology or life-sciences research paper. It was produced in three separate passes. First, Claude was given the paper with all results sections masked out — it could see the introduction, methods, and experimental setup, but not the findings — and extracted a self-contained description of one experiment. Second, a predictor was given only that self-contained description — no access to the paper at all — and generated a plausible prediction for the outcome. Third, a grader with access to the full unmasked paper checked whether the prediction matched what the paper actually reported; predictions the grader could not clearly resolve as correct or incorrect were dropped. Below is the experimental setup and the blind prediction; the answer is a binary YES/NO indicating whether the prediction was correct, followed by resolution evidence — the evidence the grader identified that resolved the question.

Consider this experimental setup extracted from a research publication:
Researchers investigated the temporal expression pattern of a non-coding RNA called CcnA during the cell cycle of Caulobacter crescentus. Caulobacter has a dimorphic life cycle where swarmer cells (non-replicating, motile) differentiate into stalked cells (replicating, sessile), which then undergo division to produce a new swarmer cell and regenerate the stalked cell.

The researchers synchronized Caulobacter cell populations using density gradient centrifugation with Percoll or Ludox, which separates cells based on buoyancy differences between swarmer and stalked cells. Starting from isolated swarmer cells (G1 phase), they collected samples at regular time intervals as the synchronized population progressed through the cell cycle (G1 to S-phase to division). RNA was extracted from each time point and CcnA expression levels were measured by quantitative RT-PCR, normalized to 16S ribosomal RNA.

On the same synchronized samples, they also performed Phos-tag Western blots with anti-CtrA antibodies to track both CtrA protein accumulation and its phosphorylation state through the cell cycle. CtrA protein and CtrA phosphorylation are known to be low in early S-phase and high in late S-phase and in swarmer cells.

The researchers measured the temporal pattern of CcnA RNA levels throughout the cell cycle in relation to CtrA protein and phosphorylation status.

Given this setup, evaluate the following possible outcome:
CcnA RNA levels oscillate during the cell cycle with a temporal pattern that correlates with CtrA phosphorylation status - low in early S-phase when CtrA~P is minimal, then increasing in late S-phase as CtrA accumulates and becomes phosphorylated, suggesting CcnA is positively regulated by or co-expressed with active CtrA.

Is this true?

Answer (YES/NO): YES